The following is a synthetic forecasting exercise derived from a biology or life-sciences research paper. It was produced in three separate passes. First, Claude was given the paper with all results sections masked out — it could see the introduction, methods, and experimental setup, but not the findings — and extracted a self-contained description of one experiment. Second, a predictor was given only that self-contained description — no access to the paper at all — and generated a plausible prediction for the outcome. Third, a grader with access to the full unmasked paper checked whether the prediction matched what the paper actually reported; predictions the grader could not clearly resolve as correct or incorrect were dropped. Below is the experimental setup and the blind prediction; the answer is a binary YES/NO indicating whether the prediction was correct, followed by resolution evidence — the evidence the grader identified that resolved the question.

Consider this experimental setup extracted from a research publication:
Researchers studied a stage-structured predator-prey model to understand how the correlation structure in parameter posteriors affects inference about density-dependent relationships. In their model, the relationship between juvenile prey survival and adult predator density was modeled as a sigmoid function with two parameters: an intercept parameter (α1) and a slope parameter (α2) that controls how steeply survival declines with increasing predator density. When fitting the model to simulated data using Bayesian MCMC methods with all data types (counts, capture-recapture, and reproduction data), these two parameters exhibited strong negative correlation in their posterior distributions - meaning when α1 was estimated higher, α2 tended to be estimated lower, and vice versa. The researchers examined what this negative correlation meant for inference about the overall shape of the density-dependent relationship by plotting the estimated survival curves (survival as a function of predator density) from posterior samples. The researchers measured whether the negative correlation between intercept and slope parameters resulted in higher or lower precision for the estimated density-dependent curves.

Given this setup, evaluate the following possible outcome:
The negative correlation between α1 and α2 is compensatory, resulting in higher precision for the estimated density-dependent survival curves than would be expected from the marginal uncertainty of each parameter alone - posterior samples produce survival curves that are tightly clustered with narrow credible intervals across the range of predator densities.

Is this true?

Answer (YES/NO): YES